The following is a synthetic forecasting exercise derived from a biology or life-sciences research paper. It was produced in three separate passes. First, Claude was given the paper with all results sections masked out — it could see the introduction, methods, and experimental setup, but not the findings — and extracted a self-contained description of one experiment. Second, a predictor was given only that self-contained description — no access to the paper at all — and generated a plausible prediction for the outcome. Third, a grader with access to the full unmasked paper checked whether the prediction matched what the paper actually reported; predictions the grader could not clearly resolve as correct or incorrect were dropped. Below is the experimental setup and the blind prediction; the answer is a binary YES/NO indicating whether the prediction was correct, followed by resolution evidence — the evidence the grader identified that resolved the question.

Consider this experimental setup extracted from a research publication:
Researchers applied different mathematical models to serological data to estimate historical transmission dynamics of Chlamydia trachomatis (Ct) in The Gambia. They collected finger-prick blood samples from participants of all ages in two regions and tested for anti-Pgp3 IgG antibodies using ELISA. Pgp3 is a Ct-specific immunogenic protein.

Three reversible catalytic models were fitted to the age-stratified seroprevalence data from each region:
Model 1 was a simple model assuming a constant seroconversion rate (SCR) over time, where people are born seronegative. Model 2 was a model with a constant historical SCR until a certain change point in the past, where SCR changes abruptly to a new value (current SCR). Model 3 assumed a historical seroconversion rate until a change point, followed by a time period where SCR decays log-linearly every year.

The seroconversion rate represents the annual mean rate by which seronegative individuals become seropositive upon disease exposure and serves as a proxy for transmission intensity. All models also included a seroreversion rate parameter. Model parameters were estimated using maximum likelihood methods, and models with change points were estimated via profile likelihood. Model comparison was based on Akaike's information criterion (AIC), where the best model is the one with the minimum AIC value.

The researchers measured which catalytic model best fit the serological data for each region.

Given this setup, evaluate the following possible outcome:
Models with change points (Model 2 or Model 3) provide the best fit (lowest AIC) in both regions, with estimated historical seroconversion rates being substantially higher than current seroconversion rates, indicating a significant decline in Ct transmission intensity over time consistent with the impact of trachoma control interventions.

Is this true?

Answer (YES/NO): YES